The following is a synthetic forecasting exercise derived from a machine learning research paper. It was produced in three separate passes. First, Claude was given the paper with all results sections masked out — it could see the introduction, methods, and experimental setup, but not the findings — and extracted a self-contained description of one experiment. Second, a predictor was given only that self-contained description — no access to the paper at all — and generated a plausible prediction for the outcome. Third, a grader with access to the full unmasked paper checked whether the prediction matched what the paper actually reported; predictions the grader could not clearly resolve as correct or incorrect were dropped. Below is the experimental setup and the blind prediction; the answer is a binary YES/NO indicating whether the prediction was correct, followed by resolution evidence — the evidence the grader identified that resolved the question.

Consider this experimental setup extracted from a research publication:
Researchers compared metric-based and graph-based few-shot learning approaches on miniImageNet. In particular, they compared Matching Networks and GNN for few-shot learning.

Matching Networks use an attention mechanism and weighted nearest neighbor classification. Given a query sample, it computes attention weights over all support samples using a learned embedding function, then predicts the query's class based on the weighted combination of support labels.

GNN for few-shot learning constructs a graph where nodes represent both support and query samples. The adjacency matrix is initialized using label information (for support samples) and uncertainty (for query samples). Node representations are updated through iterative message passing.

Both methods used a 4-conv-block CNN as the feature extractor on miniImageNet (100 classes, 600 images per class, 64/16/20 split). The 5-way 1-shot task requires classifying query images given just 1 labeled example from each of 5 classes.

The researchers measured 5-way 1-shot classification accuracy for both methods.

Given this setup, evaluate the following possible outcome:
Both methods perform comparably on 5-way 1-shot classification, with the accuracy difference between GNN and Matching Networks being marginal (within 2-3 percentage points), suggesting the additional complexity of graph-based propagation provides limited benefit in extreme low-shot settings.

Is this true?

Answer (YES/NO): NO